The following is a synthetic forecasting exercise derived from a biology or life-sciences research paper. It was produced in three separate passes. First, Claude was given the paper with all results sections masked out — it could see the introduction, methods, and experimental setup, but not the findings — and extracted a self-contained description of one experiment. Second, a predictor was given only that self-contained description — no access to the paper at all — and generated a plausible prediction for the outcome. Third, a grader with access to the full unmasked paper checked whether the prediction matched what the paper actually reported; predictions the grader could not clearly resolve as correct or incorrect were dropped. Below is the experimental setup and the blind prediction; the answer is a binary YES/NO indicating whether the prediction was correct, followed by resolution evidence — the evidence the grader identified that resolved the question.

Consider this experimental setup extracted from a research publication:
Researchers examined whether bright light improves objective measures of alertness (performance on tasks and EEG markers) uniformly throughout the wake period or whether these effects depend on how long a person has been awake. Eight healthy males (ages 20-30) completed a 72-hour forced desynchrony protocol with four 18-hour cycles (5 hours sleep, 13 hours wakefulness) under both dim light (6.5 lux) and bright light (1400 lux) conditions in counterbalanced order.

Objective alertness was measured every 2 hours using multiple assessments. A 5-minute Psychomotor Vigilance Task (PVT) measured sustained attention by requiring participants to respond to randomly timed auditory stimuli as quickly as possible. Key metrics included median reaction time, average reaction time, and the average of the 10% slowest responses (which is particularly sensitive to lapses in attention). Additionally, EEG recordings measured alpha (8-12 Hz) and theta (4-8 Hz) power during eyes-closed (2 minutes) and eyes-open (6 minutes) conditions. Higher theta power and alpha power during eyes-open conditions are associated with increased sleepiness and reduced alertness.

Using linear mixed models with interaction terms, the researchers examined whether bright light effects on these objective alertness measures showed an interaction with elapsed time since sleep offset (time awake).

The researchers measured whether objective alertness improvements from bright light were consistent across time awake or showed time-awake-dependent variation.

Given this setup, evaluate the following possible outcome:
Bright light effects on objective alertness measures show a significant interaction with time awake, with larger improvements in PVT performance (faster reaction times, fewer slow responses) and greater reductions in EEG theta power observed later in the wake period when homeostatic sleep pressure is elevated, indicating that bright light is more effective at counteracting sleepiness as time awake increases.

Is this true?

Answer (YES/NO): NO